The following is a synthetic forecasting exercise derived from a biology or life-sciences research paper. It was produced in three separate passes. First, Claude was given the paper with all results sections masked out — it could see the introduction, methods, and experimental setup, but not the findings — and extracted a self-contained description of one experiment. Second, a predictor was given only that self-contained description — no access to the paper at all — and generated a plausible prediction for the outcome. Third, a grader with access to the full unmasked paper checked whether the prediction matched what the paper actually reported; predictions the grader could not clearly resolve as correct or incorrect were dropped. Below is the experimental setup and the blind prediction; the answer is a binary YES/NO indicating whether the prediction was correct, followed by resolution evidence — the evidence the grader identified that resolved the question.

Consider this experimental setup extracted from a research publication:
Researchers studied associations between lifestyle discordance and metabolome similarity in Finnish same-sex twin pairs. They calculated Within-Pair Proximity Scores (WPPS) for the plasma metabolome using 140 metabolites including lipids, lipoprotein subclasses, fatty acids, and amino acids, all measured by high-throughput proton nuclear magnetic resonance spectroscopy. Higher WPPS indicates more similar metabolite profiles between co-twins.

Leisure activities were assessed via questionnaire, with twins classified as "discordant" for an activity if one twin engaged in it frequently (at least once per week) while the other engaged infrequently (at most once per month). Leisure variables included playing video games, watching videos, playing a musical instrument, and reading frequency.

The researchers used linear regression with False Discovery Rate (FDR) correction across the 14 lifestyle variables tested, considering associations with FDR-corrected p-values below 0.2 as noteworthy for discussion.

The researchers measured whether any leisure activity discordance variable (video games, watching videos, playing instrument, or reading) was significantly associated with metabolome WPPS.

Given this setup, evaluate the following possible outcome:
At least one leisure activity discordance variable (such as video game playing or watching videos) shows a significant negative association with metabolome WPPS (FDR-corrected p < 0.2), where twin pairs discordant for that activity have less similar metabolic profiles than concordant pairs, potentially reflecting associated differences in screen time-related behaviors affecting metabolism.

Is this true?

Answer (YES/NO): NO